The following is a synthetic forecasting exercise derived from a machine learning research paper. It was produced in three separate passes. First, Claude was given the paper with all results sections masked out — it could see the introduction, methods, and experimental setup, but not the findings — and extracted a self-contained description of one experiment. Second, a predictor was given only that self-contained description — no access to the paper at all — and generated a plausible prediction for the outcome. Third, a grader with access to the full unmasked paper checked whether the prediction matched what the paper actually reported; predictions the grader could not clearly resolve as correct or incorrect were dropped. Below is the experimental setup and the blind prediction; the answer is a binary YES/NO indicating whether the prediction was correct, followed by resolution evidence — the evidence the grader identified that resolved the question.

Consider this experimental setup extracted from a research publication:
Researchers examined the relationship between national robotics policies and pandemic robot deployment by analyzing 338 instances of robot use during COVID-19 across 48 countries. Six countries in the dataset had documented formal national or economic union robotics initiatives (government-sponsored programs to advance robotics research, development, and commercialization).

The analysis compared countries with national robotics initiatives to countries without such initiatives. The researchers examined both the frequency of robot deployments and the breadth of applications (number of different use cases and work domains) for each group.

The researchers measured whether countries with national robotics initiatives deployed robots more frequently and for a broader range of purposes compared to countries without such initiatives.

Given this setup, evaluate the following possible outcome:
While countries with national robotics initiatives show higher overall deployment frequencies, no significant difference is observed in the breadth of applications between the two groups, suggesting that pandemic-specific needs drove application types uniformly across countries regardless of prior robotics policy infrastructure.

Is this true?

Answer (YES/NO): NO